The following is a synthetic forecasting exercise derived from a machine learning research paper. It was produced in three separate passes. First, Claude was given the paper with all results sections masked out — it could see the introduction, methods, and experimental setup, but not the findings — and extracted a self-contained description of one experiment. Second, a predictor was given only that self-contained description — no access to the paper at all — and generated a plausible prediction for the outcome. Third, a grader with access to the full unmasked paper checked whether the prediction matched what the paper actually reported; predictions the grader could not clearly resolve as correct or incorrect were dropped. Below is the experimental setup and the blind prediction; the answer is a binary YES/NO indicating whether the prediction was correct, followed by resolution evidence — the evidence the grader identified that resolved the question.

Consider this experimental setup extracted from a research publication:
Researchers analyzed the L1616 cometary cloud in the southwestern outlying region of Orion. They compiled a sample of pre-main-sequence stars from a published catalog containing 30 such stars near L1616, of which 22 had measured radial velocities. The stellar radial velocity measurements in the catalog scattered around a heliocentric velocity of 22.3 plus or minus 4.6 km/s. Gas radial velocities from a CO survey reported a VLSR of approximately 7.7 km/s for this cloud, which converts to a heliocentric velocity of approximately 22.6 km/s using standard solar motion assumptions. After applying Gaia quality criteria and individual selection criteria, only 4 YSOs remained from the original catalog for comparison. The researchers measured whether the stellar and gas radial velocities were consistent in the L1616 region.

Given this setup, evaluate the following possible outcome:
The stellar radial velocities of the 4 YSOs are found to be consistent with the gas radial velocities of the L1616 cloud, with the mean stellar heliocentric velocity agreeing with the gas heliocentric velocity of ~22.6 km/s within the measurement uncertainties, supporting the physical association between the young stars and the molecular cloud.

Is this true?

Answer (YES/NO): YES